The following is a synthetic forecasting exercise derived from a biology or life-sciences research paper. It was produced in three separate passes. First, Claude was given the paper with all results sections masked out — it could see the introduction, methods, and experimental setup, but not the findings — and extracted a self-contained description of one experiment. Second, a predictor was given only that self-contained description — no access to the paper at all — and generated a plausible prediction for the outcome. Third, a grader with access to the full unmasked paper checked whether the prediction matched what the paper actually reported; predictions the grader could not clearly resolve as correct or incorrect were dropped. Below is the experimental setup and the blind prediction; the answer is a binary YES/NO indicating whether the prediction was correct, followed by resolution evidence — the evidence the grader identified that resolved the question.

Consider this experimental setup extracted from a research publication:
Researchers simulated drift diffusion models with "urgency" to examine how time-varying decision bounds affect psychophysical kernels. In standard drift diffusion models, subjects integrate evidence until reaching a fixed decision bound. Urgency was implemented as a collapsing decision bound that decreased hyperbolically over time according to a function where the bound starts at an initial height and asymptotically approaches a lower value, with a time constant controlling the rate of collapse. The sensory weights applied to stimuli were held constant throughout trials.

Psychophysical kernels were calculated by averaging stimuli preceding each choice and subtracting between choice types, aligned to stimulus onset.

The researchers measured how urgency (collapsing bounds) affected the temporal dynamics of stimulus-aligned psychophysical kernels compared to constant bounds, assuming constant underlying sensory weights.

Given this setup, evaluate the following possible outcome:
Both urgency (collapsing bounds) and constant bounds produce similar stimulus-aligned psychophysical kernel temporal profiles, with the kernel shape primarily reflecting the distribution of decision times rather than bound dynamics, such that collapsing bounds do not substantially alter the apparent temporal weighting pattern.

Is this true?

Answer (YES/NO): NO